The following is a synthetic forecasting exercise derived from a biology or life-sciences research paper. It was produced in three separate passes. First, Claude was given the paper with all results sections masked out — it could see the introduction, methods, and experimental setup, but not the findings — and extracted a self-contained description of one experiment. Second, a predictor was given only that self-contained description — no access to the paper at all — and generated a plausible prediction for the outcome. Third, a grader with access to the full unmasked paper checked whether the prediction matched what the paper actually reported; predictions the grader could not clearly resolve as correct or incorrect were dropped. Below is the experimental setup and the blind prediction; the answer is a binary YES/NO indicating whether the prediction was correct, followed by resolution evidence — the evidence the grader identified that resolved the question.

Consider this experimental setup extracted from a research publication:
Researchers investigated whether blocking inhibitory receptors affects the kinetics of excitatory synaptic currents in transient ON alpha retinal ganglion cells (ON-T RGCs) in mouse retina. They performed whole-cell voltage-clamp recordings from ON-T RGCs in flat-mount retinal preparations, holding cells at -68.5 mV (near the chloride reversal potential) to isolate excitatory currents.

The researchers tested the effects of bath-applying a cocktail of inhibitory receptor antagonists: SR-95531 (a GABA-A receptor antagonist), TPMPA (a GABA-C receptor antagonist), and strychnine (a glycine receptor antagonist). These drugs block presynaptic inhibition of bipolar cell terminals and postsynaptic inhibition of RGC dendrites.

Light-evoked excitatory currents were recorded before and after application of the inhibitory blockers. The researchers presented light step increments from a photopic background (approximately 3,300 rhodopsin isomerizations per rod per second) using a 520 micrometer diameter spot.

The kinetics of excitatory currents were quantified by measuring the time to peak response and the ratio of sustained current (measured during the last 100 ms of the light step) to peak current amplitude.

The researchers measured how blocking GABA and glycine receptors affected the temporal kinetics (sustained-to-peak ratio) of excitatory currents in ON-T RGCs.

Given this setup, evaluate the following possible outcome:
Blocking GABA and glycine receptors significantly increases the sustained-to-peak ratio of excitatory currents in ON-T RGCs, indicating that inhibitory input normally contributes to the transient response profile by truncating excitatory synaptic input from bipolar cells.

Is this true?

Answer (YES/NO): NO